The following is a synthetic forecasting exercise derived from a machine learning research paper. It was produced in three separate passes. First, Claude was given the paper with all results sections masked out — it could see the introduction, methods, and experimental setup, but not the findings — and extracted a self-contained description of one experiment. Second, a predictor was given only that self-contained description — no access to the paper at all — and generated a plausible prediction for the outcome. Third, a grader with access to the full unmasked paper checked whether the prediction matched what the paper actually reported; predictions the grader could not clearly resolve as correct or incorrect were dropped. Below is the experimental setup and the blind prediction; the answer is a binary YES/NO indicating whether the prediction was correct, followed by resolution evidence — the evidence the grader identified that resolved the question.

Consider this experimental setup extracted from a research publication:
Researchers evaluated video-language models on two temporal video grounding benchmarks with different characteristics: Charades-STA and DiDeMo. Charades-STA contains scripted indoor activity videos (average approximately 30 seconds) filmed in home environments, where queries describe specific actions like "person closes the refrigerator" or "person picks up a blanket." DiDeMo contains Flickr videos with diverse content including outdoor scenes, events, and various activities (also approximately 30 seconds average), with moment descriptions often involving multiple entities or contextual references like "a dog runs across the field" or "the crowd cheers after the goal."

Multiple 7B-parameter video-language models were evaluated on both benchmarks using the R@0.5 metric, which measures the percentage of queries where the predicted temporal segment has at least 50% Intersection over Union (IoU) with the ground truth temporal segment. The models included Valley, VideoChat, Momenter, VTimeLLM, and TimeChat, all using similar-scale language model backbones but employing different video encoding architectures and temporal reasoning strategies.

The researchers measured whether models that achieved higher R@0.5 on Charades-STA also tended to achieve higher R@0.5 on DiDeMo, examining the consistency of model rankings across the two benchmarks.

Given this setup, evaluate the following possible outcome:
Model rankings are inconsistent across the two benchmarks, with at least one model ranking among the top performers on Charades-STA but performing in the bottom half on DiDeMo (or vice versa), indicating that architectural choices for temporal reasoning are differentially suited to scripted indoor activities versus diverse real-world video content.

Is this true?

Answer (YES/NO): NO